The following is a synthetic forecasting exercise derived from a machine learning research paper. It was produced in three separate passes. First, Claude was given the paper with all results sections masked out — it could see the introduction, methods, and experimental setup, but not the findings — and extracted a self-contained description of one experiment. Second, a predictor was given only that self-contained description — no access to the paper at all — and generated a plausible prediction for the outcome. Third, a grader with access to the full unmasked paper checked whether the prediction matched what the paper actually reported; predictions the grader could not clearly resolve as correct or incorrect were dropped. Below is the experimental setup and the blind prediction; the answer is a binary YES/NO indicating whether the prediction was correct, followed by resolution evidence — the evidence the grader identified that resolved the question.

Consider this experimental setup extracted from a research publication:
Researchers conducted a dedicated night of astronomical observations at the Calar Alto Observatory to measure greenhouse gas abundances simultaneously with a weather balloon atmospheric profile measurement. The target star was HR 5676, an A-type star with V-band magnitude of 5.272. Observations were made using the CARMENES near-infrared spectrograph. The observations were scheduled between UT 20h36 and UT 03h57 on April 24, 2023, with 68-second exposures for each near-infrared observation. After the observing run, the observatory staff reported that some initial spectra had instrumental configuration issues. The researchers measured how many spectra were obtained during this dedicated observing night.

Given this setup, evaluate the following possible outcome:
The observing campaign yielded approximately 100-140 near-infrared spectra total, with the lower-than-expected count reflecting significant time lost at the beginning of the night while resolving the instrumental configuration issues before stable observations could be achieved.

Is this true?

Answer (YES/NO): NO